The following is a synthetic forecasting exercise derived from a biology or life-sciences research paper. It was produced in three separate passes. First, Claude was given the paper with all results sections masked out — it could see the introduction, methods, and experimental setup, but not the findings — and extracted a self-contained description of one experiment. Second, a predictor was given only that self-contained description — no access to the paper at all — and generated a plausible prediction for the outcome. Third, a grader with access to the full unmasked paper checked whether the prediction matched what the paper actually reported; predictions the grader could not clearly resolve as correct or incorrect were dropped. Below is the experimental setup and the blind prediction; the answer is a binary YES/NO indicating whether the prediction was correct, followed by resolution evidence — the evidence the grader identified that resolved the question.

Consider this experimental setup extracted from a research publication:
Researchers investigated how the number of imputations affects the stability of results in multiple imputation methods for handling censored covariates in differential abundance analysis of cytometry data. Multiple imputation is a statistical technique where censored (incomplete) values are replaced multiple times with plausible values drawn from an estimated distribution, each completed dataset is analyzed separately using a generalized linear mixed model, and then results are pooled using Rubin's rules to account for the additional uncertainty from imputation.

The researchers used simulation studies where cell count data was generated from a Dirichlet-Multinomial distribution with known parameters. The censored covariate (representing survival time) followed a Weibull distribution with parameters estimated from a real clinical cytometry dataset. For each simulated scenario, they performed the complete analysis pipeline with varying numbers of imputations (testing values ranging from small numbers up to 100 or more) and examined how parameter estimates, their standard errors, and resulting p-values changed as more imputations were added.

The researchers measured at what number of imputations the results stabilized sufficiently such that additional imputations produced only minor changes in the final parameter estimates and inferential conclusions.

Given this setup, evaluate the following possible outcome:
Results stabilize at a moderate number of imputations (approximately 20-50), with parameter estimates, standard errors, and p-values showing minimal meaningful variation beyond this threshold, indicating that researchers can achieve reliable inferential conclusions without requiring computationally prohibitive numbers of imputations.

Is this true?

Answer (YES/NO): YES